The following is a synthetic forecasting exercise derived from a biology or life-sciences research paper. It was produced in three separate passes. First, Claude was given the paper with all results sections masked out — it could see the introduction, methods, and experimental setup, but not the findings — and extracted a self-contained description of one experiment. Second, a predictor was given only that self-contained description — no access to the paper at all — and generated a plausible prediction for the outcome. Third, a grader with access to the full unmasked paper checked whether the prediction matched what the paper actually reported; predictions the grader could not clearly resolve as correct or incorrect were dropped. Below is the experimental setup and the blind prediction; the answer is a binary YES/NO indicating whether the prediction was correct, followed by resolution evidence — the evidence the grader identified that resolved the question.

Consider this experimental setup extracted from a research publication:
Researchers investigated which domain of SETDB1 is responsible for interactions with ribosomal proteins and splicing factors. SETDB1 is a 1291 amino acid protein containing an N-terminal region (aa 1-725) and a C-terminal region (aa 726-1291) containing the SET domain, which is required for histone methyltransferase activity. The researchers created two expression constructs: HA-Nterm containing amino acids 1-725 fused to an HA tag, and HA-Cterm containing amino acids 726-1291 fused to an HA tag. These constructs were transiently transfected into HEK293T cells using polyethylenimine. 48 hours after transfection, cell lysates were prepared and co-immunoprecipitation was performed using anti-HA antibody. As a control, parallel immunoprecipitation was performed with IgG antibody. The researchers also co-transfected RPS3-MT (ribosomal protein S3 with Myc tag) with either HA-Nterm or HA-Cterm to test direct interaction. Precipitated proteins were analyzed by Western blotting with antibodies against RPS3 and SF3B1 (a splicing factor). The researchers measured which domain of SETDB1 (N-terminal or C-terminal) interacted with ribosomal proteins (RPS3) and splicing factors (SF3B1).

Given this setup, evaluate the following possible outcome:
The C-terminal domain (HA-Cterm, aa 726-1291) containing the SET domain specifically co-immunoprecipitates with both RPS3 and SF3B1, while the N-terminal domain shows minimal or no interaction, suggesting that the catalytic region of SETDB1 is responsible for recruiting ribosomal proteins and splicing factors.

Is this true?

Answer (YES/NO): NO